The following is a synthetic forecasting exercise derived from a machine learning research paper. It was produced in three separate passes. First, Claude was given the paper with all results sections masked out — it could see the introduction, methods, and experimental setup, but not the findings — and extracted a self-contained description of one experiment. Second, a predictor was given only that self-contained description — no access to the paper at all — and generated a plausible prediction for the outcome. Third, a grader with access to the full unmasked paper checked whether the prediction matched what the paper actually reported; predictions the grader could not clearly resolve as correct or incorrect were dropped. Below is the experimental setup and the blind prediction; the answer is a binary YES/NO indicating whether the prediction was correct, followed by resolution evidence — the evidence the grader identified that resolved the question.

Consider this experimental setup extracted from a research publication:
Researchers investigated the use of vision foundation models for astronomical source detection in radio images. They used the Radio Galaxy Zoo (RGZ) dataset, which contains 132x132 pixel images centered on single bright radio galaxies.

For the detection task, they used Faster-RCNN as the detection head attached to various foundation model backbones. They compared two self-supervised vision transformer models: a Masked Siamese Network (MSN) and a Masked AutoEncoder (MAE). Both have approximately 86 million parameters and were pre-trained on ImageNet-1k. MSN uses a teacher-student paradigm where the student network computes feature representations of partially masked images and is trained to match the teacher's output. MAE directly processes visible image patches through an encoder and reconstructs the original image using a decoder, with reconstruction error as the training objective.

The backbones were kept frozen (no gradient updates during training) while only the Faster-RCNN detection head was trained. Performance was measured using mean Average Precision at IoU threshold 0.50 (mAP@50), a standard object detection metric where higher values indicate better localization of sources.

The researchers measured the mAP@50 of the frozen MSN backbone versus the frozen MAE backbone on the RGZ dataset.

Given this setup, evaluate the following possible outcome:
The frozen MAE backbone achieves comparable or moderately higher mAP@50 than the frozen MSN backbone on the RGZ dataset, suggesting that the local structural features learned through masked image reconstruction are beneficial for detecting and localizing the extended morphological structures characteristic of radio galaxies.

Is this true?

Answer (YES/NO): NO